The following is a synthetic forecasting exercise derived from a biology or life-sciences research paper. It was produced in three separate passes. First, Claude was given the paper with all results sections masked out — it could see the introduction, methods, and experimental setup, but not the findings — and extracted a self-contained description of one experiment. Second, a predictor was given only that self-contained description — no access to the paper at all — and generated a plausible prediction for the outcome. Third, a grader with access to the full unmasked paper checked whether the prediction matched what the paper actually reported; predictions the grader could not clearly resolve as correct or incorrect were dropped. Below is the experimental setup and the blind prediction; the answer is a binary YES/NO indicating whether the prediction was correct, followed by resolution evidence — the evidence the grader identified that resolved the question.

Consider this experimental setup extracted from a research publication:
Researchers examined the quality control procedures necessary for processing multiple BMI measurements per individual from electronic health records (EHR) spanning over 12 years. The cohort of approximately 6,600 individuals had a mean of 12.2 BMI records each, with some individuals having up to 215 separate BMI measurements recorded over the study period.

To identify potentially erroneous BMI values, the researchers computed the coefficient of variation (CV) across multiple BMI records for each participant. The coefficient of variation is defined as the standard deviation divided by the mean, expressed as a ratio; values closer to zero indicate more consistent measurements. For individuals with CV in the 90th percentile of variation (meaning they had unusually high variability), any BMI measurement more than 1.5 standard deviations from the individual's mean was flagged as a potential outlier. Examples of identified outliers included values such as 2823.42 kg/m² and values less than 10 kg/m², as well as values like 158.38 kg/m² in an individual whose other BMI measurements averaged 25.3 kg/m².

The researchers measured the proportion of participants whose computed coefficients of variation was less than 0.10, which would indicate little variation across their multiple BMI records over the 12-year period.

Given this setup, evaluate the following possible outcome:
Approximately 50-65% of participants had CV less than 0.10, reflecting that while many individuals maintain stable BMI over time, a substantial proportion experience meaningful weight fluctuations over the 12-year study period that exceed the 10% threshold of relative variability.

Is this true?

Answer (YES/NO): NO